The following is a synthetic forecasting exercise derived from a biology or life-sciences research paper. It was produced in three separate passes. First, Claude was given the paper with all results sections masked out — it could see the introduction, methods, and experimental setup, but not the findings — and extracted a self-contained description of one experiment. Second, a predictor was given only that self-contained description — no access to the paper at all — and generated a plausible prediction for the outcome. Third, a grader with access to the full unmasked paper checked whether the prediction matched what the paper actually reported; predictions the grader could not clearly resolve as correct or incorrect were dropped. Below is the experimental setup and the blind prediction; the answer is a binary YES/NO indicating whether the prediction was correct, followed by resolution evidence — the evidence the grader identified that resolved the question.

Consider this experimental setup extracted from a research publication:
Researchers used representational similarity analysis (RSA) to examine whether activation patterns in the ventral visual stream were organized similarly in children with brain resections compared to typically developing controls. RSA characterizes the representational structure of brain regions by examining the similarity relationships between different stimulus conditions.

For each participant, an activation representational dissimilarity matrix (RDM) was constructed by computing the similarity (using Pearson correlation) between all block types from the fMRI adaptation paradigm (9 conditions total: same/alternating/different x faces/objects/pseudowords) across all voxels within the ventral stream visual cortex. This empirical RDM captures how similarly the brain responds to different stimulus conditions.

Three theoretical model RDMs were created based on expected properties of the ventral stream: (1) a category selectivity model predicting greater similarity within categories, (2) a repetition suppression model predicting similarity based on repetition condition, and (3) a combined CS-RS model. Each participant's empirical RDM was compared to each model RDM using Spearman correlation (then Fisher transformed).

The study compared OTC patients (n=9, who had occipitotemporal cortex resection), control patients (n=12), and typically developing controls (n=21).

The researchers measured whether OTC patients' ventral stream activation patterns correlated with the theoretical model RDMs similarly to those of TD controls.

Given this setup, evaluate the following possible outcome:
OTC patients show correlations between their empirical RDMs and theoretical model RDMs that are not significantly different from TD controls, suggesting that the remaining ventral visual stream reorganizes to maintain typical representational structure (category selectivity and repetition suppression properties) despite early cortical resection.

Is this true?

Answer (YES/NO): YES